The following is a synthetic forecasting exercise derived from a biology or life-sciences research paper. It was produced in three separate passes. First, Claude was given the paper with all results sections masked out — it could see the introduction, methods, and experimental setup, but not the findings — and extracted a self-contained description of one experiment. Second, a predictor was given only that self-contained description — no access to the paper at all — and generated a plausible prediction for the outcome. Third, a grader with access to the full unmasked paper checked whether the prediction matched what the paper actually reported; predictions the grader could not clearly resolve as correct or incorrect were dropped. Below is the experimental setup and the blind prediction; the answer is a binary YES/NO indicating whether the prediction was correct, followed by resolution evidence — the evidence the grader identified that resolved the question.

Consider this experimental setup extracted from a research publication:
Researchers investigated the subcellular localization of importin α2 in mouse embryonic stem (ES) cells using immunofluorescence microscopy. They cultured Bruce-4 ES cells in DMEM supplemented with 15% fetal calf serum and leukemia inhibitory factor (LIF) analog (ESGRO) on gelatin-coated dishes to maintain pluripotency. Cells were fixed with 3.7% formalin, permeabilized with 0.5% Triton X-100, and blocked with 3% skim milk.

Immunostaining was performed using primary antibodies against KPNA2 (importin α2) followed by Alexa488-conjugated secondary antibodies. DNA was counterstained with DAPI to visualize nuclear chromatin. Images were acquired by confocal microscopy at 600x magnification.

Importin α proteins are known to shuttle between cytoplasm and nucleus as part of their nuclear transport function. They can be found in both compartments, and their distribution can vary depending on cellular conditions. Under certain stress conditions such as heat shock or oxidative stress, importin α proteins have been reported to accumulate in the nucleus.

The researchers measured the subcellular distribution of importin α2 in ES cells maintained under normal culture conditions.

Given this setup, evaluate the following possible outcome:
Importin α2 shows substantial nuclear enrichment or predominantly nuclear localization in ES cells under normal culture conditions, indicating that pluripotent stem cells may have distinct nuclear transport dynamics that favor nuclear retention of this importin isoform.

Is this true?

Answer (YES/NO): NO